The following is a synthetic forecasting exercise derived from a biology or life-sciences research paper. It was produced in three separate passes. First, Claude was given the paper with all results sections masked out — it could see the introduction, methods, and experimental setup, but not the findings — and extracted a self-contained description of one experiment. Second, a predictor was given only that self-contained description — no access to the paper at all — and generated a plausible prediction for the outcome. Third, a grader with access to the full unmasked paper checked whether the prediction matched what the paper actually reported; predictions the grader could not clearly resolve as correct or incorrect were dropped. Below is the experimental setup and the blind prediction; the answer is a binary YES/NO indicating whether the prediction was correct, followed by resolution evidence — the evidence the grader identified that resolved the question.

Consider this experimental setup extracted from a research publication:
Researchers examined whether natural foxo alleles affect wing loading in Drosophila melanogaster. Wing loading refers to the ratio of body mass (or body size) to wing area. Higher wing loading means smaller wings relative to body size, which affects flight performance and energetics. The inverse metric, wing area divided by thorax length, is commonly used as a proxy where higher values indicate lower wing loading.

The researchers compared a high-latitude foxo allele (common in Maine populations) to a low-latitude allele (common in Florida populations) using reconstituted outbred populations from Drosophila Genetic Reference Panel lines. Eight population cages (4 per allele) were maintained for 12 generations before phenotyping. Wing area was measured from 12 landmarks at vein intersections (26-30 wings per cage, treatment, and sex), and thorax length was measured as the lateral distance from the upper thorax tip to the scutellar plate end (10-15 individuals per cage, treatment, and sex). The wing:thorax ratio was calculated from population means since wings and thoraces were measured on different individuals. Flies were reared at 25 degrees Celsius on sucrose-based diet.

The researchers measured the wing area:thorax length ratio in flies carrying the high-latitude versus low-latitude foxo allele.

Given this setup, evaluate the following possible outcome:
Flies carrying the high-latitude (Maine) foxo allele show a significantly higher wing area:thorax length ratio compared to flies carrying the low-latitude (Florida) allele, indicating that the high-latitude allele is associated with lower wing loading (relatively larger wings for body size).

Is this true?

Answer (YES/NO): YES